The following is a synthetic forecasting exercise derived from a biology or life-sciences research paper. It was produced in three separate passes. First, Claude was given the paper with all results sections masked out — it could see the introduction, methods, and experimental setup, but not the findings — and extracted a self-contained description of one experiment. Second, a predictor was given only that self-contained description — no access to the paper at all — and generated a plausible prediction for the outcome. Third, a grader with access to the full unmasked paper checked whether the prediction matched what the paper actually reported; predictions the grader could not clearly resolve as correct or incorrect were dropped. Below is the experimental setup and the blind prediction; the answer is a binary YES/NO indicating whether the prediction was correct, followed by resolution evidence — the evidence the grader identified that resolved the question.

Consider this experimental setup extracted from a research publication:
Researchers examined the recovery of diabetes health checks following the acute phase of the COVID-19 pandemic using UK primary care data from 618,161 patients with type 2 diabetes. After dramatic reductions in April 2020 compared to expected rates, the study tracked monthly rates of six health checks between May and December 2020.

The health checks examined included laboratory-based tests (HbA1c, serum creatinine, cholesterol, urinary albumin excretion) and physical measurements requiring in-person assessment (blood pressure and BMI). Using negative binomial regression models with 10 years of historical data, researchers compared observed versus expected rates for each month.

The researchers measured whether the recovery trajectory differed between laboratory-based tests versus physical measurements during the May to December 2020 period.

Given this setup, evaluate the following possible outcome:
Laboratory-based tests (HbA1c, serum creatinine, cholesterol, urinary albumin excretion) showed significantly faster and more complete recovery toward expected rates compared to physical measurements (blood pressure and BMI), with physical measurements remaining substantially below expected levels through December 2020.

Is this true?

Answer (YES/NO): YES